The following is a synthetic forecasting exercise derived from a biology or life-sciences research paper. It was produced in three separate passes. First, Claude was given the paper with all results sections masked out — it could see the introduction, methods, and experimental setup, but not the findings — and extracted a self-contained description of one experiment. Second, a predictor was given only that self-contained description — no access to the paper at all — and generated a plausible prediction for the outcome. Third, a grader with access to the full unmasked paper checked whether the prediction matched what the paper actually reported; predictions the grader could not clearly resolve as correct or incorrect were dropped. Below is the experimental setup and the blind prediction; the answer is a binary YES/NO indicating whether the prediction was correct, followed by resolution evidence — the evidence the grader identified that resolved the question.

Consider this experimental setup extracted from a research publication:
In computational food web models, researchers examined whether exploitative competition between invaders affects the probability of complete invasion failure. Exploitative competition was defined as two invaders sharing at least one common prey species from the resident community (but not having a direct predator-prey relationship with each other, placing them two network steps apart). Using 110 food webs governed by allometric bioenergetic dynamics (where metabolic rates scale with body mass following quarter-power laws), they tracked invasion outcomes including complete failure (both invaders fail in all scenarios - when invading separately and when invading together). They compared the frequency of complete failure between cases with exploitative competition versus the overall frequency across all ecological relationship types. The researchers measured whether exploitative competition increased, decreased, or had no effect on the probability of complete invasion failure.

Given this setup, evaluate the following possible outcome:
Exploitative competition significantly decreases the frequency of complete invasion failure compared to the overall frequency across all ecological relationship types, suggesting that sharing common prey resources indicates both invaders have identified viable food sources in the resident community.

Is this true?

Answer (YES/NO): NO